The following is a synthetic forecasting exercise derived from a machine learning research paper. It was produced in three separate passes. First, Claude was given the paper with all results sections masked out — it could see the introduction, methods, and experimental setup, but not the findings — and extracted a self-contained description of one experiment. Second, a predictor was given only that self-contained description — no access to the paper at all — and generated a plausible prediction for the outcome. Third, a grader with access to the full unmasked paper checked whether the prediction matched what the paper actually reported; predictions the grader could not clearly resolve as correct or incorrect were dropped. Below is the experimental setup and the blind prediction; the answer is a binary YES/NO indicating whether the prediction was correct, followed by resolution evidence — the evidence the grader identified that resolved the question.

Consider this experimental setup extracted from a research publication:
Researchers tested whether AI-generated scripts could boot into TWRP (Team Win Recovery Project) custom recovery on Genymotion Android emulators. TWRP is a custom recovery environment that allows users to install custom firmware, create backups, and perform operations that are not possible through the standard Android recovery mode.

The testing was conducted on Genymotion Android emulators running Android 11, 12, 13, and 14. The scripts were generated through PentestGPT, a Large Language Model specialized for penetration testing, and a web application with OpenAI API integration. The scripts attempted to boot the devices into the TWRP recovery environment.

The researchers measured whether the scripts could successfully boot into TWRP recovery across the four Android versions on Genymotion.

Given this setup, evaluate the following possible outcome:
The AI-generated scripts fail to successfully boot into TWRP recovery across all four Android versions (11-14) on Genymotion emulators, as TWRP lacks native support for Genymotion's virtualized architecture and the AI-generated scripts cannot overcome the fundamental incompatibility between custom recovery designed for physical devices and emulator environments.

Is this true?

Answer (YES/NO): YES